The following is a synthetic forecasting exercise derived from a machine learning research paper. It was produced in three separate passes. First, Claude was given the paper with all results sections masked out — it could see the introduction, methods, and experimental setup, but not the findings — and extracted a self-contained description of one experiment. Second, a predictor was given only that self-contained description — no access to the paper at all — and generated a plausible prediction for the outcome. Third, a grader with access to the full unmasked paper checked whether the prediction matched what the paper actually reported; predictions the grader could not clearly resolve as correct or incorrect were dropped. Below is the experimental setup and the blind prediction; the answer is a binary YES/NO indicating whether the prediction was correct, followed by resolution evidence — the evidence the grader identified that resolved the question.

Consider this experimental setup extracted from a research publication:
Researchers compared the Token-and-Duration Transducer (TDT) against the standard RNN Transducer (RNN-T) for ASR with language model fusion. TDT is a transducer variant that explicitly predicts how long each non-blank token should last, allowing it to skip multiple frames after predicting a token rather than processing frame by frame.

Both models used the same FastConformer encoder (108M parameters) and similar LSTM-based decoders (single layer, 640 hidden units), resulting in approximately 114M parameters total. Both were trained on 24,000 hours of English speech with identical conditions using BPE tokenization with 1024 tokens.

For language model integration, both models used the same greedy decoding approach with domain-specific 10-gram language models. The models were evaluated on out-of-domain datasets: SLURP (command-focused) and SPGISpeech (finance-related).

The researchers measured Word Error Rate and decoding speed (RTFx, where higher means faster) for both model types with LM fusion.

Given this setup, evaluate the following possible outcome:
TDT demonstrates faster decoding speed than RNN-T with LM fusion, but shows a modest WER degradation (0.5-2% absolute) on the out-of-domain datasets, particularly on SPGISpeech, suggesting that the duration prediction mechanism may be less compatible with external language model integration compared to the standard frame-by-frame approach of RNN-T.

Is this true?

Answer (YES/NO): NO